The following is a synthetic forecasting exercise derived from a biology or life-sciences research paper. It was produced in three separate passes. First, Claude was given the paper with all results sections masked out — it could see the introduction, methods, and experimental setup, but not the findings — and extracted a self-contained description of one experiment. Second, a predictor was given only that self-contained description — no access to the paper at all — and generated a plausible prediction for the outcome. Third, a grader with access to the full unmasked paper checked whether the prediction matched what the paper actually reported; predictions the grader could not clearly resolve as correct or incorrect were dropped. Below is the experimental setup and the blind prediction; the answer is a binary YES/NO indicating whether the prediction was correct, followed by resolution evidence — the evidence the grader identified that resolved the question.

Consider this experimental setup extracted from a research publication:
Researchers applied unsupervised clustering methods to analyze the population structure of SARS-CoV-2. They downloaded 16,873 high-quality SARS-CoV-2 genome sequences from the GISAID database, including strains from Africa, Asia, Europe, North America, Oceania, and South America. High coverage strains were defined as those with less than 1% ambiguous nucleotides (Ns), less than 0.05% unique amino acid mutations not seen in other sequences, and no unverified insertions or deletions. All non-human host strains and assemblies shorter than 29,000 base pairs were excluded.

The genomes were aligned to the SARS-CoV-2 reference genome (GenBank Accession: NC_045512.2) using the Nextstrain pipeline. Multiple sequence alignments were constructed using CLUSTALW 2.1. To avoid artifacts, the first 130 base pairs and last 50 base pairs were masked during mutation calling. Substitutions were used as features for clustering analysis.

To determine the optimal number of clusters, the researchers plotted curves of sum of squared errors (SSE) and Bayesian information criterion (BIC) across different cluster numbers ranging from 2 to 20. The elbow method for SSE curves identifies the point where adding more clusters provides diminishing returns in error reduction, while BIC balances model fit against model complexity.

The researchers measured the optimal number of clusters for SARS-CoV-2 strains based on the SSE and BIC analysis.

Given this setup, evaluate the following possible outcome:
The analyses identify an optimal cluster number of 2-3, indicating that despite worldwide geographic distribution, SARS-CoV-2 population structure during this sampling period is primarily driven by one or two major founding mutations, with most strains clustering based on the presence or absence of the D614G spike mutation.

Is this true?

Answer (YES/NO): NO